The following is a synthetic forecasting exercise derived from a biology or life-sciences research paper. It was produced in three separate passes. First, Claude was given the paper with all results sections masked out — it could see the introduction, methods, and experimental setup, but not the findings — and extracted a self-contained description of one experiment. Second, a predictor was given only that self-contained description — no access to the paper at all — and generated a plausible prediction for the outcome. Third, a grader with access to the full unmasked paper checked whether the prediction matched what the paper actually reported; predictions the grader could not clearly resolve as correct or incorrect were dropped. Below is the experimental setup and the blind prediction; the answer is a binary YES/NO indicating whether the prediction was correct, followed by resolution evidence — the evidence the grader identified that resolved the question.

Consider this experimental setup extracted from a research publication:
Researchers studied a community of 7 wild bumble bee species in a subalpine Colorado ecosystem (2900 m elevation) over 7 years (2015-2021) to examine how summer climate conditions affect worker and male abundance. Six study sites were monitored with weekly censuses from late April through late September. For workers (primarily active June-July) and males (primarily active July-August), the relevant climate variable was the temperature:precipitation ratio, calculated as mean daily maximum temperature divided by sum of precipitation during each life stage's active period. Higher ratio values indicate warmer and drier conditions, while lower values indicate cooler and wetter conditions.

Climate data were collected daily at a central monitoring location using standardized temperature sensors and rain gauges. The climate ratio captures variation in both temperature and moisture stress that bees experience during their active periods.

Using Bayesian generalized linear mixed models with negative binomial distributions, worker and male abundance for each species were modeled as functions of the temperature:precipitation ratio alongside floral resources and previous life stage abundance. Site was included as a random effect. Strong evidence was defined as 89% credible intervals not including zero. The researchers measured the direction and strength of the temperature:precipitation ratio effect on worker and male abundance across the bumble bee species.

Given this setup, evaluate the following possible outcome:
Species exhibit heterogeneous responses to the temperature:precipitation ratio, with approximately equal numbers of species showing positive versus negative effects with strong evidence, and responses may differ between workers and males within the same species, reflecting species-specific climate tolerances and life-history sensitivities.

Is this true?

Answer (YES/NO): NO